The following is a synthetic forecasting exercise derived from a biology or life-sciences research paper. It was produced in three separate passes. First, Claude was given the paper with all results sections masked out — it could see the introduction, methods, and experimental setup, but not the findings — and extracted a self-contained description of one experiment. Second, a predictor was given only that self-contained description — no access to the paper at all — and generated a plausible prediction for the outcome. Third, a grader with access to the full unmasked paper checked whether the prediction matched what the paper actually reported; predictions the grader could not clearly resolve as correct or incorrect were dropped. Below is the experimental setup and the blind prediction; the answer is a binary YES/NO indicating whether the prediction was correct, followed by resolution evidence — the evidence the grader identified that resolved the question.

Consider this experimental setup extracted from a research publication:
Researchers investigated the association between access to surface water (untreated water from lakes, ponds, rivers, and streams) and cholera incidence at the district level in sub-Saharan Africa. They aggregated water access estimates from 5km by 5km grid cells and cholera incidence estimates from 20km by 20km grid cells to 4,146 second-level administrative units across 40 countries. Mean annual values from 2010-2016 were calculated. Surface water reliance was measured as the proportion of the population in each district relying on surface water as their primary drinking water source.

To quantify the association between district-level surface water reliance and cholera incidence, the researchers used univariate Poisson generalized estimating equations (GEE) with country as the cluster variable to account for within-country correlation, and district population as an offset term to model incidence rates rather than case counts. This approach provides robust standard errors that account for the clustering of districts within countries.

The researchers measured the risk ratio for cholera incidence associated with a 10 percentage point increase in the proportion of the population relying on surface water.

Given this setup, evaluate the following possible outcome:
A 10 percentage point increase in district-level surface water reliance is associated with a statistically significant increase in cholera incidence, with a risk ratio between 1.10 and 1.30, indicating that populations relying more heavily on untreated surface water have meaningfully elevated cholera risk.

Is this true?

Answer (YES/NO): NO